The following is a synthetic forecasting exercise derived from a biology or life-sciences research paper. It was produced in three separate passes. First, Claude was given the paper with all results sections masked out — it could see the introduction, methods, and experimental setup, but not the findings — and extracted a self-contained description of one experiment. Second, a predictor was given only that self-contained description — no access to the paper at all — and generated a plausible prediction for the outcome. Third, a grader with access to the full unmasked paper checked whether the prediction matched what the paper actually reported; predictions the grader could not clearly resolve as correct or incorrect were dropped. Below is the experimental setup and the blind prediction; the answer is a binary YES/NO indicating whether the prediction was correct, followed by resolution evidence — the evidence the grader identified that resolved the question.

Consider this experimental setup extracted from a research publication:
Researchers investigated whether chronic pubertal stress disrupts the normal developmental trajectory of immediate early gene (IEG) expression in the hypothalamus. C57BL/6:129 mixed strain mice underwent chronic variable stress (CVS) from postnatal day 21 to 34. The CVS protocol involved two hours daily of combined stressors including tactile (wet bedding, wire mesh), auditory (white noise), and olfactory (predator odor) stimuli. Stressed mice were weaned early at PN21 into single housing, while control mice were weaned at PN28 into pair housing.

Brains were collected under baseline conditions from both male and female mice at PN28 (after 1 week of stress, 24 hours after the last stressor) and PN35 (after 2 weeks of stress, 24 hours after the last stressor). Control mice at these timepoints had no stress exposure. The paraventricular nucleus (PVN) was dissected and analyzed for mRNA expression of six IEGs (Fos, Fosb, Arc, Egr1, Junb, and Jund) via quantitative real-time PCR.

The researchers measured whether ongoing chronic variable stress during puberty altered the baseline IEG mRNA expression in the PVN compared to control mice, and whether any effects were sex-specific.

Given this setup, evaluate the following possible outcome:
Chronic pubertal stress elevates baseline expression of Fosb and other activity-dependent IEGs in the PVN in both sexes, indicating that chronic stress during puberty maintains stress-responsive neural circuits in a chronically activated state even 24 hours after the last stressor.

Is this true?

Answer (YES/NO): NO